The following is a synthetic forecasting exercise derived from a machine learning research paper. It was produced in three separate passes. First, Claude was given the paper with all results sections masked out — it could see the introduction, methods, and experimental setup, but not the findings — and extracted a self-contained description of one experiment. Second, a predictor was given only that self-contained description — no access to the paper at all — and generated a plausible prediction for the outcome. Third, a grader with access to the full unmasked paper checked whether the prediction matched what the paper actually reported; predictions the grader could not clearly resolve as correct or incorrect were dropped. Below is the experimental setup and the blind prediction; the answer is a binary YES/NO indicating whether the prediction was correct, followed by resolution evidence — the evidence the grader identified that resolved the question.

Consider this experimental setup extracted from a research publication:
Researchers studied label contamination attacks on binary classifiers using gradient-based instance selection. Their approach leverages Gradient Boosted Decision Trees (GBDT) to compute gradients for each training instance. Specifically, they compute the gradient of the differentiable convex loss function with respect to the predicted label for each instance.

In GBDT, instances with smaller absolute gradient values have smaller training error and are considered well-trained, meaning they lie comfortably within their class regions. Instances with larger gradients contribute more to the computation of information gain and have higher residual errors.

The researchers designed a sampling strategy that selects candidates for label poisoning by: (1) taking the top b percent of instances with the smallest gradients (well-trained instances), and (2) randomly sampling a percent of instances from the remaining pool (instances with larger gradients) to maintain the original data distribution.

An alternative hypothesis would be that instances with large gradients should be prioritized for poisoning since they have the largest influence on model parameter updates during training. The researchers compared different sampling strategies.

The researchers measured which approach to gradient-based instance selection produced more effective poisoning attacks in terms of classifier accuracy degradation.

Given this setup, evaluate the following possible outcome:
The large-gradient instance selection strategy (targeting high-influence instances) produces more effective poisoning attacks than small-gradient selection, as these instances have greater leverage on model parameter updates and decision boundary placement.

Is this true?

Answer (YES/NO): NO